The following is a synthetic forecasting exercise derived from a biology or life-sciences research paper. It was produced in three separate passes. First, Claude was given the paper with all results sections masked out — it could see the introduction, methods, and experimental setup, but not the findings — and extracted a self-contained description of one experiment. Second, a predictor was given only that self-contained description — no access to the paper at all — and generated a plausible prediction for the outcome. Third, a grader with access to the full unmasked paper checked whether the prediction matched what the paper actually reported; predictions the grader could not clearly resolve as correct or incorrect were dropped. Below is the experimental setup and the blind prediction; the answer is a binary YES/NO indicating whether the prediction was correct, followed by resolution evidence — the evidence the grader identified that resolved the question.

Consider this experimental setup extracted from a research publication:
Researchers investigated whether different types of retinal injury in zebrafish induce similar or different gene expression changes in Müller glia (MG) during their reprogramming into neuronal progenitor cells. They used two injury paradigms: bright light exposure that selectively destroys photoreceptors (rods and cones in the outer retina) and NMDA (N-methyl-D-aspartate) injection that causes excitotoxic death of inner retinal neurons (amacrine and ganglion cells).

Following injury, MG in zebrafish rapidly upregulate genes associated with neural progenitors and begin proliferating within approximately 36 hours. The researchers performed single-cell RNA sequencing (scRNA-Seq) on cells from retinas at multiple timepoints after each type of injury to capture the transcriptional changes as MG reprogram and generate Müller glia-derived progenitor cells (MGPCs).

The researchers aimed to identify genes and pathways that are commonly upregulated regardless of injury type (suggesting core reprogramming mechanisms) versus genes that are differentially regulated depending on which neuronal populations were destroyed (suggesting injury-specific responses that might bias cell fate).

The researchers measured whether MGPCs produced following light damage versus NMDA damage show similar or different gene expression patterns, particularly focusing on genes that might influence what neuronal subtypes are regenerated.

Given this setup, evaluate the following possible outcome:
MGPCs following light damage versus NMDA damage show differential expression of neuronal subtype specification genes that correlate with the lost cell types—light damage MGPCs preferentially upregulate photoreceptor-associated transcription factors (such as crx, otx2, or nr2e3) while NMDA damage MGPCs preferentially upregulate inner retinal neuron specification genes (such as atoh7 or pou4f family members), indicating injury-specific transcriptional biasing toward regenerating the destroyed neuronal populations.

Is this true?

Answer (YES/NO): NO